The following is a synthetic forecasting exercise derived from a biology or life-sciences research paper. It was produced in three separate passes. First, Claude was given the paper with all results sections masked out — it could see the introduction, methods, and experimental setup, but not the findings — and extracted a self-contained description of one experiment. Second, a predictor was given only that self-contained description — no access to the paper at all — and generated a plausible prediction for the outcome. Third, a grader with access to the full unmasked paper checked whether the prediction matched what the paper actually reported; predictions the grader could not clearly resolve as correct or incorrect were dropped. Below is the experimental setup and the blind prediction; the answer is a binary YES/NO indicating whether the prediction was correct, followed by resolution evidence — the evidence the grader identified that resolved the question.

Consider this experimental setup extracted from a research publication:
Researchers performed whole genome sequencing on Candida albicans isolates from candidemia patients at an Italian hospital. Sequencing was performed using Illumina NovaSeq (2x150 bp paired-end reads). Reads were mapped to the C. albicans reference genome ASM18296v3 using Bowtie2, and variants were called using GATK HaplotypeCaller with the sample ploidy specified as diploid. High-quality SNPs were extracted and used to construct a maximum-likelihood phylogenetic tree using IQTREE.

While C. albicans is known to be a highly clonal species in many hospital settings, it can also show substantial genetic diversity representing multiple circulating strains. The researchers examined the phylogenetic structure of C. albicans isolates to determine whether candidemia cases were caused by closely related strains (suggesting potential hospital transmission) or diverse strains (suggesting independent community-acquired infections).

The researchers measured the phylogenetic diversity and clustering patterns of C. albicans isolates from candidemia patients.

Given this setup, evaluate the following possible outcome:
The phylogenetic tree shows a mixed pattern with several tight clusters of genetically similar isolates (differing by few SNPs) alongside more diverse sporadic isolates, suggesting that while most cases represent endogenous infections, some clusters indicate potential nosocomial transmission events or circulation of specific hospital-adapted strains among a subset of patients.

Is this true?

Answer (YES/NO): NO